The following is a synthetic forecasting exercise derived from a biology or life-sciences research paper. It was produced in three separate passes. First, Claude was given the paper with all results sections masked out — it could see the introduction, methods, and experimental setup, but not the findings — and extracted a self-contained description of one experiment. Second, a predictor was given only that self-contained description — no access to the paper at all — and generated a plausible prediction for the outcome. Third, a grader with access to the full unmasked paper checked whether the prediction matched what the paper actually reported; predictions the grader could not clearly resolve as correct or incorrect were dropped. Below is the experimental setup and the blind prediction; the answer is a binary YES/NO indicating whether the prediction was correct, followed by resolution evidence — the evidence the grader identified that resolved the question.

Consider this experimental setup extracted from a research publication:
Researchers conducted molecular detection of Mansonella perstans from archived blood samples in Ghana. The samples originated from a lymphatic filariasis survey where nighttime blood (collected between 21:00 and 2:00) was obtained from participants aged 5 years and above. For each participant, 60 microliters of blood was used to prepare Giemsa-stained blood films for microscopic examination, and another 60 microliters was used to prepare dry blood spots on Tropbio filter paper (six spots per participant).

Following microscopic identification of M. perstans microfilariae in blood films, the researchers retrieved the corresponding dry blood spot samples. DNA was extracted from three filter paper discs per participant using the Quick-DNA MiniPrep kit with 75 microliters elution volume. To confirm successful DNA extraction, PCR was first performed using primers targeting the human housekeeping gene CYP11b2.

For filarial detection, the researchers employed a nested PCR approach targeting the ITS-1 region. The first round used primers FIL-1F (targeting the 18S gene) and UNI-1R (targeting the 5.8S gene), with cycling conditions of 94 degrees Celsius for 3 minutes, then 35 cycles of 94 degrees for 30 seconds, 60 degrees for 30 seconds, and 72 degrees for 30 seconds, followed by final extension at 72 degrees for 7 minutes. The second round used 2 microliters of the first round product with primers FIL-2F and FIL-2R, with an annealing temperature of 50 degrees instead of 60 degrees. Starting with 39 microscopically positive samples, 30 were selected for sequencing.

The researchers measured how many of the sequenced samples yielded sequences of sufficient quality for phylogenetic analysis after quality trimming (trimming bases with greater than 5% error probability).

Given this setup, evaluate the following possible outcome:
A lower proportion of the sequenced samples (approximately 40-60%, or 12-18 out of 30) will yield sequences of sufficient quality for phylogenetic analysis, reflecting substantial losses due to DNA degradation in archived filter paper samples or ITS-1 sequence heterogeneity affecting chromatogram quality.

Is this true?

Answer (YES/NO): NO